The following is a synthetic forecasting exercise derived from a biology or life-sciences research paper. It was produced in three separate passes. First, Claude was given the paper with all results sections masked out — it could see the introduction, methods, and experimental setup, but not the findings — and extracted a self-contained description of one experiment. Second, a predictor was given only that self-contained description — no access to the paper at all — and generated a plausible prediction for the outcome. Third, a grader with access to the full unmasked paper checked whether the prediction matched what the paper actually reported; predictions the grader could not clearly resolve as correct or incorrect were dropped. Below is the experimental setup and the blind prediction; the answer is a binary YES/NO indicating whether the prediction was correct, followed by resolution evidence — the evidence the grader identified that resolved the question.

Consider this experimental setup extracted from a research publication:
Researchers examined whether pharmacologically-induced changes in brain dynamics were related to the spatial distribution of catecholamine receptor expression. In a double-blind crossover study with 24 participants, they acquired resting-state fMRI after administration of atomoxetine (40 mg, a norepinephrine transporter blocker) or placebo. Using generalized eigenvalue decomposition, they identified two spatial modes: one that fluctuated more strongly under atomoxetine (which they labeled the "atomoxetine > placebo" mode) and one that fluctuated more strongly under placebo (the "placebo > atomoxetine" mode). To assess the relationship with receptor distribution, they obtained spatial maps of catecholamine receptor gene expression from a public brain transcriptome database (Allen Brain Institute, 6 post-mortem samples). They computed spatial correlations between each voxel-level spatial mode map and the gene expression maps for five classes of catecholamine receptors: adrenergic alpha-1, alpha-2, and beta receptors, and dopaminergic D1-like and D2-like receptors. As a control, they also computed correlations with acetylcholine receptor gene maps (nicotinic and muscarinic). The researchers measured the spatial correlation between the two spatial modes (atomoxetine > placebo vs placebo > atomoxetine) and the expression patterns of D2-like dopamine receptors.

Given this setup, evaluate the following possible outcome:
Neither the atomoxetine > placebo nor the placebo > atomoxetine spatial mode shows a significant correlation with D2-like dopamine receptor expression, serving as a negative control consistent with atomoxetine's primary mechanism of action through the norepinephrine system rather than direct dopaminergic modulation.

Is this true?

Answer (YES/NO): NO